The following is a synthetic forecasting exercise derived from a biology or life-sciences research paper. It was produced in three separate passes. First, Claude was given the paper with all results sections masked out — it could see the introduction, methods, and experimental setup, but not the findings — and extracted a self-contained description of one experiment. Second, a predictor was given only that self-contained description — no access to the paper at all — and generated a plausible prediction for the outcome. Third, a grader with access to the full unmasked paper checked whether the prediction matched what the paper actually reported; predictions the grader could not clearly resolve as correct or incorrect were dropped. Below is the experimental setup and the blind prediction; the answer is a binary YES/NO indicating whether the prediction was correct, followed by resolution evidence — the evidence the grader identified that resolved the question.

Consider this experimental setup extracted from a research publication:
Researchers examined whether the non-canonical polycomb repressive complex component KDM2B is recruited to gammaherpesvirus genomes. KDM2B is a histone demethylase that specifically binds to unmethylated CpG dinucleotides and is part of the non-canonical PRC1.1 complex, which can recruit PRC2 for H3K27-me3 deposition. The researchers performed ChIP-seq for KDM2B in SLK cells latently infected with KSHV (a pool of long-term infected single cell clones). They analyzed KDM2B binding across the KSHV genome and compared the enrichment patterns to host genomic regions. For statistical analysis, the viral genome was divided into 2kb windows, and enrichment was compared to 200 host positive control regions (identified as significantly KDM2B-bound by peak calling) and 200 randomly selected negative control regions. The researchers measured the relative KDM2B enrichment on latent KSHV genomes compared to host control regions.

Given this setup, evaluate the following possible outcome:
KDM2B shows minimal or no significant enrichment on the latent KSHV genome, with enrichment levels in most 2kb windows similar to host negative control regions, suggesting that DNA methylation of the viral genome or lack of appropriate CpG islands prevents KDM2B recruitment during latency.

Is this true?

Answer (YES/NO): NO